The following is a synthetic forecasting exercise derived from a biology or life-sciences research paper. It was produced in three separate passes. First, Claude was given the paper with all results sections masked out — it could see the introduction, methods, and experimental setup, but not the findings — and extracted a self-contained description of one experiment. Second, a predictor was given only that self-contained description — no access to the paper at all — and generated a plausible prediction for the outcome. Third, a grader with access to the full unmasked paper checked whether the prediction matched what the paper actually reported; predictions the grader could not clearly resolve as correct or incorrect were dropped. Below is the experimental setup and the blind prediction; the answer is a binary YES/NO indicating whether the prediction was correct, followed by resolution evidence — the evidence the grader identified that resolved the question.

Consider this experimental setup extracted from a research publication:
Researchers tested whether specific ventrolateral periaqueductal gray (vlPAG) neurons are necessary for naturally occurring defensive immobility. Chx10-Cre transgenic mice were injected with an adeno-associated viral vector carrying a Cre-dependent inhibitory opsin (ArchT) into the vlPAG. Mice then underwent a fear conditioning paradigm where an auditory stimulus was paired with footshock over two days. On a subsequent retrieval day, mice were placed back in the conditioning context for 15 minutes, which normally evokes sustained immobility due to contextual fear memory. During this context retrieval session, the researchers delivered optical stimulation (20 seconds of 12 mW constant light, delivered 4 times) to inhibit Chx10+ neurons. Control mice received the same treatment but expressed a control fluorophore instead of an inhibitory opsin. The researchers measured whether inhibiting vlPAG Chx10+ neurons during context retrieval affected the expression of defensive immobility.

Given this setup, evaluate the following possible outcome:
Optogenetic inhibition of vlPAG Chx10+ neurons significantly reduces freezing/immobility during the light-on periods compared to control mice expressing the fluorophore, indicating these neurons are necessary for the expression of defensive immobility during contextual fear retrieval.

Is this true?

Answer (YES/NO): YES